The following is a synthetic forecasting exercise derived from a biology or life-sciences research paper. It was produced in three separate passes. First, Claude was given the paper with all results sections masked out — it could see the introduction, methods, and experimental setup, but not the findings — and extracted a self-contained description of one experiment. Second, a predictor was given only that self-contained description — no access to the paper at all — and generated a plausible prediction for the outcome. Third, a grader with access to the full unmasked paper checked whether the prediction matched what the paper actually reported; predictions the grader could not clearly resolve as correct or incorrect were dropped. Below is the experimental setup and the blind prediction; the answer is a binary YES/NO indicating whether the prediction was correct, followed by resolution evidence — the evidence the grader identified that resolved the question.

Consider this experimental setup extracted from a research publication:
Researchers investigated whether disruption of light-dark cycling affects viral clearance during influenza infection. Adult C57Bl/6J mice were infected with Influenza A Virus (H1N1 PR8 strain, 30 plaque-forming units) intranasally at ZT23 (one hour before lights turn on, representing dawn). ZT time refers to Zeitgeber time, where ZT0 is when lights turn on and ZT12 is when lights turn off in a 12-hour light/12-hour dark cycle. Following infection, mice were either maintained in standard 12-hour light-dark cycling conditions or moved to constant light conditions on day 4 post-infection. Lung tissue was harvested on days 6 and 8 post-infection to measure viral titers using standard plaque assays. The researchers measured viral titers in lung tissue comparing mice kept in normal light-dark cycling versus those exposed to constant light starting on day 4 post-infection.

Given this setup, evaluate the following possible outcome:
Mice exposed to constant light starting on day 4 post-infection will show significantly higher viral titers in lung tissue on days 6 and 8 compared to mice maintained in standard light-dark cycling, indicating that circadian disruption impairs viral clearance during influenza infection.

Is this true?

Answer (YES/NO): NO